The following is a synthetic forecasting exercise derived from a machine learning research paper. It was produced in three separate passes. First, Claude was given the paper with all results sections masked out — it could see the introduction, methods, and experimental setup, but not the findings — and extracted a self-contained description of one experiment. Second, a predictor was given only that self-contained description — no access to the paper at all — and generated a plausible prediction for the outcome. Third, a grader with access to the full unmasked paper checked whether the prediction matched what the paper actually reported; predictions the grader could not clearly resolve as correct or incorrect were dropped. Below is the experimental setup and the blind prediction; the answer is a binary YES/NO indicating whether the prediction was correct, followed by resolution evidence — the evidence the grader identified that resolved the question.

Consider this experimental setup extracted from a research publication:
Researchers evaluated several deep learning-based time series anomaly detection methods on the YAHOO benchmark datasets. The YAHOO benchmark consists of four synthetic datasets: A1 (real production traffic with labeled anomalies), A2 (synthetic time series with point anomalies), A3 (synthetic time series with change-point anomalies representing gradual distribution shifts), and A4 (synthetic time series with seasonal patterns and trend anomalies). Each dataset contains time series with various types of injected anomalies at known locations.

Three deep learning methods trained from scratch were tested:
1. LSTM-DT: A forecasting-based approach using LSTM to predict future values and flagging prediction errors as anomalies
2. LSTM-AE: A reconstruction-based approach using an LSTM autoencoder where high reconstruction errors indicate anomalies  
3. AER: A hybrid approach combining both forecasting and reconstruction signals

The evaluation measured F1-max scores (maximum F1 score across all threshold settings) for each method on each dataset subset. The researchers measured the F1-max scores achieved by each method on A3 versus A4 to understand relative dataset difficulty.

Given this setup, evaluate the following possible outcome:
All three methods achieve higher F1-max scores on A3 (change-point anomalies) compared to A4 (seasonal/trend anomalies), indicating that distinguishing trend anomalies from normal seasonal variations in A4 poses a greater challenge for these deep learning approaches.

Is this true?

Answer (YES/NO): YES